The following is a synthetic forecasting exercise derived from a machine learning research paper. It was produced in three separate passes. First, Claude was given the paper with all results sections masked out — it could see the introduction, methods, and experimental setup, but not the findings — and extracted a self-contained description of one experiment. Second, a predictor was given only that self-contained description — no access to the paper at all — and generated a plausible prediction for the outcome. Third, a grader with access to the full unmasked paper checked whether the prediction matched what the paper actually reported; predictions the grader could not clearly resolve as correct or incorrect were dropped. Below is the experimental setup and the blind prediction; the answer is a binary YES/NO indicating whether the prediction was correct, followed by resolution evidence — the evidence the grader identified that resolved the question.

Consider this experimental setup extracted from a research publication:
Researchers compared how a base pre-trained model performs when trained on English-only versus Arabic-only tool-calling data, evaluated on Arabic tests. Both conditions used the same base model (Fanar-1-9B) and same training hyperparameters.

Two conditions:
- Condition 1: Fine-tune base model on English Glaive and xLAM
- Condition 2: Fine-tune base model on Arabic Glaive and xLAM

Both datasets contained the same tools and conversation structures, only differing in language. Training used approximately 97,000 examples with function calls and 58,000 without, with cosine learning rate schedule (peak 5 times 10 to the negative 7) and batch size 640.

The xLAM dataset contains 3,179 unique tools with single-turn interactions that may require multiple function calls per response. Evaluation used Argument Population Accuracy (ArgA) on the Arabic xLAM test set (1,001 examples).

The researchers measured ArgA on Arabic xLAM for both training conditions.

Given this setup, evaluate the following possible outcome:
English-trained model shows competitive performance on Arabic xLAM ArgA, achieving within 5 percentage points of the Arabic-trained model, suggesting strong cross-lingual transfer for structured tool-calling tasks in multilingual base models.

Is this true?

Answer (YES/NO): NO